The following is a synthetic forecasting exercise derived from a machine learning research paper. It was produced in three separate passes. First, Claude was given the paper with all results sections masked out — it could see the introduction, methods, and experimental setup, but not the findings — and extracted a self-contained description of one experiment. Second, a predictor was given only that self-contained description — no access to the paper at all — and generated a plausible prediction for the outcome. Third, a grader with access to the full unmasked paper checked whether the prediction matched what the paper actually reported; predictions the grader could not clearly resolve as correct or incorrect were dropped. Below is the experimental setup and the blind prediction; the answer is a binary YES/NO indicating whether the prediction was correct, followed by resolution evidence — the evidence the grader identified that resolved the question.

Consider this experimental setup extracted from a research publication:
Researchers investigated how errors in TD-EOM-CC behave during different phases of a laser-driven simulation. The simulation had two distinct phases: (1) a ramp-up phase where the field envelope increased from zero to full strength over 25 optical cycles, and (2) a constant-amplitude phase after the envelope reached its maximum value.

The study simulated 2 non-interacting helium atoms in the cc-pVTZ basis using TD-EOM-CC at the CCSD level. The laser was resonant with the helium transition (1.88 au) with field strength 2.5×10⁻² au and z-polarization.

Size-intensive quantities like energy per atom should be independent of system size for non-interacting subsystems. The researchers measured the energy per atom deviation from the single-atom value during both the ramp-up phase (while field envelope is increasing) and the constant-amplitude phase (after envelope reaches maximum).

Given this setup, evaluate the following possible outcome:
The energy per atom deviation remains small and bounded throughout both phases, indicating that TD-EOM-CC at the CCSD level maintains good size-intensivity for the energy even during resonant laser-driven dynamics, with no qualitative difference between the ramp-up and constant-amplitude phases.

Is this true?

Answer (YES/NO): NO